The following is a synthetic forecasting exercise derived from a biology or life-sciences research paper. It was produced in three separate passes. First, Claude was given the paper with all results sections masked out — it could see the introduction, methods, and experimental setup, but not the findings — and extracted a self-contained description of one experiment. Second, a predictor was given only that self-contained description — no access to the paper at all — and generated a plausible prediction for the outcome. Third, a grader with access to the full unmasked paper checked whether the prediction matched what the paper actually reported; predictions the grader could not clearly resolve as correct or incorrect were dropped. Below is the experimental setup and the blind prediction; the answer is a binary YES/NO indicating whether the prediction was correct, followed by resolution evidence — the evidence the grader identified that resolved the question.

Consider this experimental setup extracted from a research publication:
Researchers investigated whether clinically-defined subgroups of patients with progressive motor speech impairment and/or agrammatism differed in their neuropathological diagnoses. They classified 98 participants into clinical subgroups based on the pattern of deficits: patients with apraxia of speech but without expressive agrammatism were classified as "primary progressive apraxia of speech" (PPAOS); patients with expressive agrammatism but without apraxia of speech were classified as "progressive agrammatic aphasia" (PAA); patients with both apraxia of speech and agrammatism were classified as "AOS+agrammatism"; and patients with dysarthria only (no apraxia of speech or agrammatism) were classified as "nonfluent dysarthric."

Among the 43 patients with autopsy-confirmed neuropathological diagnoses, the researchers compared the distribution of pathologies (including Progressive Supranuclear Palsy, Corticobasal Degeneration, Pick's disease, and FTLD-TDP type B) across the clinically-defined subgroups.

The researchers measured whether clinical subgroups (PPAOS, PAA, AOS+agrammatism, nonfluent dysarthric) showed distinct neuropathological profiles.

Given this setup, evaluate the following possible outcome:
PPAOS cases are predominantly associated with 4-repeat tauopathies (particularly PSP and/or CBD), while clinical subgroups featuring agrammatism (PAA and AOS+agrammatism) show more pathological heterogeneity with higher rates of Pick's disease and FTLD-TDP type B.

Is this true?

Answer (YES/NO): NO